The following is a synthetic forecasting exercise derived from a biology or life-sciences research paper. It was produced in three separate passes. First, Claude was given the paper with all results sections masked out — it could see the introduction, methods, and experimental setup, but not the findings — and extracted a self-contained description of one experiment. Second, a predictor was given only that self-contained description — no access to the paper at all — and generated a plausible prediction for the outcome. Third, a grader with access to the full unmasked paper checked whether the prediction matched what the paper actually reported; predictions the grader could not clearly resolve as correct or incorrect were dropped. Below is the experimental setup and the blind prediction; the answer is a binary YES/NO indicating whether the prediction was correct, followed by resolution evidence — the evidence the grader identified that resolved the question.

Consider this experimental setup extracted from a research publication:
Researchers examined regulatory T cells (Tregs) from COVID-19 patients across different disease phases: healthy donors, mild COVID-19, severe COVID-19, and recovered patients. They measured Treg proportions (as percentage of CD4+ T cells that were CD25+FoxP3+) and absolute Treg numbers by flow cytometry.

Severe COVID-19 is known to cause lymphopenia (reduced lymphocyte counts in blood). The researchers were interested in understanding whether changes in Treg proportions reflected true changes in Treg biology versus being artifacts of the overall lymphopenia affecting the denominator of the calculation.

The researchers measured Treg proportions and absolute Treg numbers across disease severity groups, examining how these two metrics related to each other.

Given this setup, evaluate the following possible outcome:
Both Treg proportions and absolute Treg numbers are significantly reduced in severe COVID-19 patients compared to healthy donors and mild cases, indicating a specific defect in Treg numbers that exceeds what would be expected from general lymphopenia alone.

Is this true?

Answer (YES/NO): NO